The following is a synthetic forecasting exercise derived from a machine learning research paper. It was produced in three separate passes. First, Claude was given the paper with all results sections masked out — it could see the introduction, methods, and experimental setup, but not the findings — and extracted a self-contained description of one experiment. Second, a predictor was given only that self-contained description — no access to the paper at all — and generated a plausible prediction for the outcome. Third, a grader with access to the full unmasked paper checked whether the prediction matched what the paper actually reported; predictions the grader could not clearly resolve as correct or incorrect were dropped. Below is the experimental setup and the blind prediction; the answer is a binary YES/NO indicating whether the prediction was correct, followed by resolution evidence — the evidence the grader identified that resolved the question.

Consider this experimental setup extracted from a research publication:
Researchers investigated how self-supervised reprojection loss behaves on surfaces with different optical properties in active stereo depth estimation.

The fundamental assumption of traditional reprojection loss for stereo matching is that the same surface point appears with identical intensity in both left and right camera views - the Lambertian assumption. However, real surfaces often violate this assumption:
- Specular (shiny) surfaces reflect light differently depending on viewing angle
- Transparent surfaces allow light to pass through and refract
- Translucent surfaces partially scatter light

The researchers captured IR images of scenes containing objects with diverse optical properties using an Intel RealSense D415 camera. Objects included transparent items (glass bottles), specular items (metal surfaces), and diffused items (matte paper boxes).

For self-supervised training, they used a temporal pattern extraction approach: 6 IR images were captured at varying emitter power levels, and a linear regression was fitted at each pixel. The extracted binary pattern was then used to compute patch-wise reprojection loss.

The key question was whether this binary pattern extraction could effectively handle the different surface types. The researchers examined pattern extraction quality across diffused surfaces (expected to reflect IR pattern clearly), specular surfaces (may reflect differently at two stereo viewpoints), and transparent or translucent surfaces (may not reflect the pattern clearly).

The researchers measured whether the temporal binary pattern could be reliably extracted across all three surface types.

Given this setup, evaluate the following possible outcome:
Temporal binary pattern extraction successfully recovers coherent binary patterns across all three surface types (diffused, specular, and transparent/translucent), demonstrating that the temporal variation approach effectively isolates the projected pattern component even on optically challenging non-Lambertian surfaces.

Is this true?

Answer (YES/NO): NO